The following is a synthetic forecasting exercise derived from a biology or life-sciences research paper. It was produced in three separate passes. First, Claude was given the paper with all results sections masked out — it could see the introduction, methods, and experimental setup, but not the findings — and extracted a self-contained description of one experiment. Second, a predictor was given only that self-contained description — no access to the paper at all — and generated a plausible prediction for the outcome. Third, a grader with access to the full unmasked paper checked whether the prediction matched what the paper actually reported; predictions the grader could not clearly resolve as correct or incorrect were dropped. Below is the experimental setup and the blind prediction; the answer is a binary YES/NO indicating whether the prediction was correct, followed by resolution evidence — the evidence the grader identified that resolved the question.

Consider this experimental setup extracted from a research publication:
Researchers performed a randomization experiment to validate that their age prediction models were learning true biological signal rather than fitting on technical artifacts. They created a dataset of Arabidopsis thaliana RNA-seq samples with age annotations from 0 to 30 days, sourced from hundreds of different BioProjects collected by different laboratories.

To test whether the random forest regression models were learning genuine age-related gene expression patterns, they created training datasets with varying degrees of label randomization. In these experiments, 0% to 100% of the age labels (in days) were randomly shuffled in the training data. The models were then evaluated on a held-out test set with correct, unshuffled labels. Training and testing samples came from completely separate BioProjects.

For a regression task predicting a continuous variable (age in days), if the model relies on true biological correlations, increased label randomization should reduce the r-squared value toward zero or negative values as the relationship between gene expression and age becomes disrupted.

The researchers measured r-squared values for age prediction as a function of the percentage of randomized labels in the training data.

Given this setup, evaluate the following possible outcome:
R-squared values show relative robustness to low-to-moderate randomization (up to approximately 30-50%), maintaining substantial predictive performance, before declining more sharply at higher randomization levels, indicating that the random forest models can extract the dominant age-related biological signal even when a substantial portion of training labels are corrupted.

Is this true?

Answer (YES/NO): NO